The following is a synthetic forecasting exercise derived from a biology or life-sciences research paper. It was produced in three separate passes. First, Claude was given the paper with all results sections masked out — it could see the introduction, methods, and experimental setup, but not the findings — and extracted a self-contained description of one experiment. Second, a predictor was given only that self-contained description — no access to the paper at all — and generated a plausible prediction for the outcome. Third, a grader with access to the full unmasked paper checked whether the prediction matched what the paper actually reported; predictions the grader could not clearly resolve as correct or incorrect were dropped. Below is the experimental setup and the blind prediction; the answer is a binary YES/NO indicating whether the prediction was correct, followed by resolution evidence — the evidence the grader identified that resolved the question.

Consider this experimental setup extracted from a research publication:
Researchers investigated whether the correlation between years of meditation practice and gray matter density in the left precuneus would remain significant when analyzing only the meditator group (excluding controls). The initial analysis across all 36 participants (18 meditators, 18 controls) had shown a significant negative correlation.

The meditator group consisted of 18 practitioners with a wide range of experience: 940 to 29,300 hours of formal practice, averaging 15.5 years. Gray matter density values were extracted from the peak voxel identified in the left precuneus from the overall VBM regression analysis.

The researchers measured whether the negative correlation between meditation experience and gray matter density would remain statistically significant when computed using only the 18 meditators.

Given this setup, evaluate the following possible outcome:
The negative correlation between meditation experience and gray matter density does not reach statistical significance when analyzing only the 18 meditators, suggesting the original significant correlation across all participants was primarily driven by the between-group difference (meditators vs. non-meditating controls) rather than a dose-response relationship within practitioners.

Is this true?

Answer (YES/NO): NO